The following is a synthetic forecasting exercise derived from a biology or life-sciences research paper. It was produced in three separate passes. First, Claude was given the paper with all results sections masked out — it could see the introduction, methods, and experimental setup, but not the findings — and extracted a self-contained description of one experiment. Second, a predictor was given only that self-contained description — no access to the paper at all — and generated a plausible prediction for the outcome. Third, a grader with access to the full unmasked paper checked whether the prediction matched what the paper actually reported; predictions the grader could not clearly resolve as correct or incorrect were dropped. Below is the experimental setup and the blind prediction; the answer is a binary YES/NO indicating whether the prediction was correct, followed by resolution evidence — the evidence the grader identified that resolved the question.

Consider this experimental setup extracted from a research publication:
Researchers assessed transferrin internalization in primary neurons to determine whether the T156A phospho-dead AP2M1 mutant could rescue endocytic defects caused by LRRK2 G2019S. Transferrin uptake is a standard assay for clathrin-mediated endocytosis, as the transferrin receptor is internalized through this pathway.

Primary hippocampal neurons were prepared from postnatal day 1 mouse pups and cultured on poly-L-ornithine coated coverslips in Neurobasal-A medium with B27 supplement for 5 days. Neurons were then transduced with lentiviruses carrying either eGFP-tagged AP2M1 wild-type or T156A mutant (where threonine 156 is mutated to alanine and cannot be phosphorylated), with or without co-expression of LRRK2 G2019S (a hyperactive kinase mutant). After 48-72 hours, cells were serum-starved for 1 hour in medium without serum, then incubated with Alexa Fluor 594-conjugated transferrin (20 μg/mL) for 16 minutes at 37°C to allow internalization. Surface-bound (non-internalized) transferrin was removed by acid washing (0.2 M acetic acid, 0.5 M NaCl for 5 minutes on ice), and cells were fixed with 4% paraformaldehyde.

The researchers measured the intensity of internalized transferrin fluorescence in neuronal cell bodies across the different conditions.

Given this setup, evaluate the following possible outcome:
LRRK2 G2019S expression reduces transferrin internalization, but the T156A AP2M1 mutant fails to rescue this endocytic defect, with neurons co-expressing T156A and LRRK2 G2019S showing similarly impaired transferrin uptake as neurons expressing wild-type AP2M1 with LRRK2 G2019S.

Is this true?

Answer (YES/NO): NO